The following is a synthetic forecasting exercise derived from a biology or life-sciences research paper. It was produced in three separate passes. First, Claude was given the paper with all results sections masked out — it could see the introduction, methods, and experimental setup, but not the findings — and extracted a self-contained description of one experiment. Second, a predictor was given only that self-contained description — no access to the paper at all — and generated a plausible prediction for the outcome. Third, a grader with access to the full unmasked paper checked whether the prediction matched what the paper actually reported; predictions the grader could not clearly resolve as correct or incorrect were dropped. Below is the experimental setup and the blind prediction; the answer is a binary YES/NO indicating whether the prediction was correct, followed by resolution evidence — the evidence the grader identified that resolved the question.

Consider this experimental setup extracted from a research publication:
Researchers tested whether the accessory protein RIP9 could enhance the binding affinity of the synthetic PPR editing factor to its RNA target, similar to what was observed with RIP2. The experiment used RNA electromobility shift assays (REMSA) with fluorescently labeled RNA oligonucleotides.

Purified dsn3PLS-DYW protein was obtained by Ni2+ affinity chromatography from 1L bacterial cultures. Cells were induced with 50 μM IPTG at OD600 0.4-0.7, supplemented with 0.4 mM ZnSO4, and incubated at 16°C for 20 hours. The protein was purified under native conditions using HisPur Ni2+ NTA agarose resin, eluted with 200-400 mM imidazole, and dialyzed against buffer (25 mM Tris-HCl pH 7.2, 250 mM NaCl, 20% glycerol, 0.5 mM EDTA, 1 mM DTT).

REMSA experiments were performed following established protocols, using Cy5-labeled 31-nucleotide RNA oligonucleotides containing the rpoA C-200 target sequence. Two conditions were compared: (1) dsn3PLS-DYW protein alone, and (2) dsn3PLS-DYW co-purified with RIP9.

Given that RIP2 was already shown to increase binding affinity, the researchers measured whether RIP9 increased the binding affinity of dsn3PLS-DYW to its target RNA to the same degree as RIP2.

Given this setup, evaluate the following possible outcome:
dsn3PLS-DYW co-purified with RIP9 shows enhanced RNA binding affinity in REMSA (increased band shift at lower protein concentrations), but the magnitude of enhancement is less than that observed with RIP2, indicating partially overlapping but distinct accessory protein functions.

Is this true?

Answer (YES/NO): NO